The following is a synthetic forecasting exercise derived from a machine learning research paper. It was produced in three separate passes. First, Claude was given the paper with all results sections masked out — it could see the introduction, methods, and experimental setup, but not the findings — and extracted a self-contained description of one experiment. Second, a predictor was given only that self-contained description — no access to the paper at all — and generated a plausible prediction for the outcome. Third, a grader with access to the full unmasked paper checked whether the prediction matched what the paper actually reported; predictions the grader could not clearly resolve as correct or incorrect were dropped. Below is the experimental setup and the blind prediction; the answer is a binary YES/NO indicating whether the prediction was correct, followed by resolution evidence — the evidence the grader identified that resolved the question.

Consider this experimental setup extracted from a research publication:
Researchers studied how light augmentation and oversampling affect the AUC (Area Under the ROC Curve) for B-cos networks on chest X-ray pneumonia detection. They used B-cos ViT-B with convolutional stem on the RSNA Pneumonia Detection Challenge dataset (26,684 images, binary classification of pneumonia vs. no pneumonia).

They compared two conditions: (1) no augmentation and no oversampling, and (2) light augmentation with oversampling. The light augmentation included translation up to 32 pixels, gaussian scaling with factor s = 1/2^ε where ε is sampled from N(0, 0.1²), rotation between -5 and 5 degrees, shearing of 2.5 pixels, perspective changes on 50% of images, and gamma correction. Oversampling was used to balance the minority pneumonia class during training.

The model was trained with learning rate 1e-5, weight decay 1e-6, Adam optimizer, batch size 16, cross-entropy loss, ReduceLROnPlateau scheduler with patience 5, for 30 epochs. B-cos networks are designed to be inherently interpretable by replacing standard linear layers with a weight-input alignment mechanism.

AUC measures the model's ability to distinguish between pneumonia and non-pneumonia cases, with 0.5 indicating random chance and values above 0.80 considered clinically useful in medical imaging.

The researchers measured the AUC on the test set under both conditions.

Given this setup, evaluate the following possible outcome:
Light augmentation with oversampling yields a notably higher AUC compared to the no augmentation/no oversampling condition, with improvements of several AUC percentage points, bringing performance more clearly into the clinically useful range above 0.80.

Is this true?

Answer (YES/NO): NO